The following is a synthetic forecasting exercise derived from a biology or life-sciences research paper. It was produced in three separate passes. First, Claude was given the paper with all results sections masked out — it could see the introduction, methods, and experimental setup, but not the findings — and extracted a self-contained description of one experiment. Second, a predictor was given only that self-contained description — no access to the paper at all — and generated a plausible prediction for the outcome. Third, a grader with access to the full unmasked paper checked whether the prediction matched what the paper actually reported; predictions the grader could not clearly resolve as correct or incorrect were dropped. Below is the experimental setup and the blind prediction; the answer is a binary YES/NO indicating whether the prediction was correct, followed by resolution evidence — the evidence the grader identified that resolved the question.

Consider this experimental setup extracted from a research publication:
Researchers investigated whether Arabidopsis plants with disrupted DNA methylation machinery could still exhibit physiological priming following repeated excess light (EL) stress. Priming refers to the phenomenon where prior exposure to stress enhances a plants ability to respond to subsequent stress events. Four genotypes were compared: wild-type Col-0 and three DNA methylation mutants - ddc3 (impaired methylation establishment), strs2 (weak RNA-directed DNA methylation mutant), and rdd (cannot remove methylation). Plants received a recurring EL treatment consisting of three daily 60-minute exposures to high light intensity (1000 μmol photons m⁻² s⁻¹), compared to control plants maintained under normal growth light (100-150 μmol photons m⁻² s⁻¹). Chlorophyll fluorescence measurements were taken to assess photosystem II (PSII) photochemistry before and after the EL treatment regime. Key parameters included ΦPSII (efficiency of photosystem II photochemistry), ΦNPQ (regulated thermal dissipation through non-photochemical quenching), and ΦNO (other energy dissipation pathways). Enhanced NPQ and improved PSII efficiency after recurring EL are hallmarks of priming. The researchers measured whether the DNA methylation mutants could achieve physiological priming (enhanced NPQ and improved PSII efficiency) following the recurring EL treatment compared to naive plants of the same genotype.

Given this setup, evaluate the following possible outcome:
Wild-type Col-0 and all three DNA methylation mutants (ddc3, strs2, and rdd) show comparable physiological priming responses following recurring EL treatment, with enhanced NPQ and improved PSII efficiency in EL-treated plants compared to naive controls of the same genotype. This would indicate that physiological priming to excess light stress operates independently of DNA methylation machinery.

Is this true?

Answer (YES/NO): YES